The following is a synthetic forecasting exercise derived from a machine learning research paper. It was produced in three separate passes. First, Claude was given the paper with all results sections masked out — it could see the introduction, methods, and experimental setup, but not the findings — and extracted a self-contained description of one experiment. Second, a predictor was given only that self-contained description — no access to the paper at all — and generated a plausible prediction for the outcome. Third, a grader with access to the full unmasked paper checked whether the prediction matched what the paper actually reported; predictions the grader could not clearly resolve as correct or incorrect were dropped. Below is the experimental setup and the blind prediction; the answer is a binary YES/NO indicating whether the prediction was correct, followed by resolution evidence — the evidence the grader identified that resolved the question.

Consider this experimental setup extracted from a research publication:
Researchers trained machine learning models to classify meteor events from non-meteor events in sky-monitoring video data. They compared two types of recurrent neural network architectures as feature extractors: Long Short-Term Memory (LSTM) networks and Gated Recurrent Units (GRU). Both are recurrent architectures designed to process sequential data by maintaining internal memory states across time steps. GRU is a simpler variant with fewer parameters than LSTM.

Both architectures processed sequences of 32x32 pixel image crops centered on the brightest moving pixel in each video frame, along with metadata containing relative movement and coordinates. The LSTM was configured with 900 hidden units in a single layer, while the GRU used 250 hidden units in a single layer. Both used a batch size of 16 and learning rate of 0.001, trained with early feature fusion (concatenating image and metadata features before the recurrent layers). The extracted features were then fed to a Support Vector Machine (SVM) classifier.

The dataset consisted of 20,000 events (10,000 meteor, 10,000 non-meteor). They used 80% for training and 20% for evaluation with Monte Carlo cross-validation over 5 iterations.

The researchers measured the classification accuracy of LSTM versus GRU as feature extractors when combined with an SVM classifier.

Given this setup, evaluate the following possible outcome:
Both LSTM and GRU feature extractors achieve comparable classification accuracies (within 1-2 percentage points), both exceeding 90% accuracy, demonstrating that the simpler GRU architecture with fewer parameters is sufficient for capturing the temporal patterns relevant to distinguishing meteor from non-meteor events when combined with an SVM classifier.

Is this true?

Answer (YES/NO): YES